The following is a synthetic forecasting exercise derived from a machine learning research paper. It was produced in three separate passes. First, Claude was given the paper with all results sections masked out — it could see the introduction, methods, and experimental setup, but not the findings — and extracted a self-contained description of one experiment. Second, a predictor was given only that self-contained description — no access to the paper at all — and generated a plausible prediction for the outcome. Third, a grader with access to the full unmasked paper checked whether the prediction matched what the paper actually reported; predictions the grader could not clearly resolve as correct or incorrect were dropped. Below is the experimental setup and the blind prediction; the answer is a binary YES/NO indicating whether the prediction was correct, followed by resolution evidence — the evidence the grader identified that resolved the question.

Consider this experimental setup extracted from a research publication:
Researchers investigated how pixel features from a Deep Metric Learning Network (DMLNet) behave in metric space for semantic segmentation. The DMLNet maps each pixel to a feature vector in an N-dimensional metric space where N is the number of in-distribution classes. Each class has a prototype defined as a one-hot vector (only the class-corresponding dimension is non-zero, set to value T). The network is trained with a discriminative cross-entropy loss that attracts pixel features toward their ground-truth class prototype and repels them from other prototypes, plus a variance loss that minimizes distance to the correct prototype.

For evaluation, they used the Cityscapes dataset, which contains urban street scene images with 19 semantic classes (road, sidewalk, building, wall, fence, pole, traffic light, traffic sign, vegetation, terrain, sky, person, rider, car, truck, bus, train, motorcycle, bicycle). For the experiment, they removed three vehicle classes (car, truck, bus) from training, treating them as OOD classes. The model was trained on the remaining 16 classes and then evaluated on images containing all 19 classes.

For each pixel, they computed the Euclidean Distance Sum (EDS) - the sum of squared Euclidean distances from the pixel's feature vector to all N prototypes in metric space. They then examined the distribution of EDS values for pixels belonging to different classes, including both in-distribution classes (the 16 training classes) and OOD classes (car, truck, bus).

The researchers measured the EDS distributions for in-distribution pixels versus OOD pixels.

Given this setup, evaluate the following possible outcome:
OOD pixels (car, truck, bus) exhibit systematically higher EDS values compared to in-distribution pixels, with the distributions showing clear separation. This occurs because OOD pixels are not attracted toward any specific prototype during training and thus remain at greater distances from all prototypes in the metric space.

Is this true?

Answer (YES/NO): NO